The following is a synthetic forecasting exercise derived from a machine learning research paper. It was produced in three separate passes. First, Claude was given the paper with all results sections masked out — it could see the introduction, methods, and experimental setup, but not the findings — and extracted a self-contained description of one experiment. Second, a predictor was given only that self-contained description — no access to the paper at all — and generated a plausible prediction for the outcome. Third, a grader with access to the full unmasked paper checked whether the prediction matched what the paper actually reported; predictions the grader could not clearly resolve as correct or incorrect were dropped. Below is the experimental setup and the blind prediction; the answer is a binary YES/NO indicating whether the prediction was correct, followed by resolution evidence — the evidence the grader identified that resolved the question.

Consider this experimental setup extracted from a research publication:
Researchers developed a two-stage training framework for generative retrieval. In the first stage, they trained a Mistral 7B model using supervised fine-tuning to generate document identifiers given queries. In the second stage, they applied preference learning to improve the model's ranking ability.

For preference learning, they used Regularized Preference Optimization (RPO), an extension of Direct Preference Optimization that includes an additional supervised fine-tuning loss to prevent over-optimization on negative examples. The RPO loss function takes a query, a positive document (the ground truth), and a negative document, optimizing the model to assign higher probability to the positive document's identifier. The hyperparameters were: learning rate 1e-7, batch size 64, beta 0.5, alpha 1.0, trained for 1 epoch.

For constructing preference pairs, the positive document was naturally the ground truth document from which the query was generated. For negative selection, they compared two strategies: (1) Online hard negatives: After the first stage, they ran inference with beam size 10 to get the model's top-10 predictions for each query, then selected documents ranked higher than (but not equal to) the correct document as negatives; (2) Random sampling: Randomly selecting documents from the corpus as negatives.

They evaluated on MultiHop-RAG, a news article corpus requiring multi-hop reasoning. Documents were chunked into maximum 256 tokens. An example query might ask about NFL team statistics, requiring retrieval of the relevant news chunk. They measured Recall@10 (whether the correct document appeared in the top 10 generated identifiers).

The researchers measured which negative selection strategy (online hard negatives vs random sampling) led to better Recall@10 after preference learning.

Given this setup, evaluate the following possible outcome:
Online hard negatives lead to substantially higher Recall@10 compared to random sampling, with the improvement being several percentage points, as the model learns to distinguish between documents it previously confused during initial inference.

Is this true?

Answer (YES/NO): YES